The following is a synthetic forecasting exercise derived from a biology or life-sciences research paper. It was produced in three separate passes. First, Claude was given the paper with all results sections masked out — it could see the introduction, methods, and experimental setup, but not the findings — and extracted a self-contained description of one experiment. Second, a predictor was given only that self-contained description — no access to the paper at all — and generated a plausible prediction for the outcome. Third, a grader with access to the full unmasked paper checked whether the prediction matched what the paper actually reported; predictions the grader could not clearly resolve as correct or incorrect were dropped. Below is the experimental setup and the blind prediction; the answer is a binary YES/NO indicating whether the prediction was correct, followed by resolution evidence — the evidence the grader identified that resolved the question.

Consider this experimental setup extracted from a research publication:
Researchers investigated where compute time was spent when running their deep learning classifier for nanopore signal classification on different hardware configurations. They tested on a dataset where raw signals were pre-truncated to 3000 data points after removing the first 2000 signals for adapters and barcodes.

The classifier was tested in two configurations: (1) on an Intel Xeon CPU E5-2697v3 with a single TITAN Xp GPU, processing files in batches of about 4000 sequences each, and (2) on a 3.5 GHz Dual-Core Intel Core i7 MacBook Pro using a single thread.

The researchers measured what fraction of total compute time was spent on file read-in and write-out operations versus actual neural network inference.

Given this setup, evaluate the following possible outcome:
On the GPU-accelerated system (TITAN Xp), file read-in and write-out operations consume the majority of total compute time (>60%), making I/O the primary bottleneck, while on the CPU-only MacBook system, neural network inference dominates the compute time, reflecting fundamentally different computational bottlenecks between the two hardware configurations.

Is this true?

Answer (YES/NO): NO